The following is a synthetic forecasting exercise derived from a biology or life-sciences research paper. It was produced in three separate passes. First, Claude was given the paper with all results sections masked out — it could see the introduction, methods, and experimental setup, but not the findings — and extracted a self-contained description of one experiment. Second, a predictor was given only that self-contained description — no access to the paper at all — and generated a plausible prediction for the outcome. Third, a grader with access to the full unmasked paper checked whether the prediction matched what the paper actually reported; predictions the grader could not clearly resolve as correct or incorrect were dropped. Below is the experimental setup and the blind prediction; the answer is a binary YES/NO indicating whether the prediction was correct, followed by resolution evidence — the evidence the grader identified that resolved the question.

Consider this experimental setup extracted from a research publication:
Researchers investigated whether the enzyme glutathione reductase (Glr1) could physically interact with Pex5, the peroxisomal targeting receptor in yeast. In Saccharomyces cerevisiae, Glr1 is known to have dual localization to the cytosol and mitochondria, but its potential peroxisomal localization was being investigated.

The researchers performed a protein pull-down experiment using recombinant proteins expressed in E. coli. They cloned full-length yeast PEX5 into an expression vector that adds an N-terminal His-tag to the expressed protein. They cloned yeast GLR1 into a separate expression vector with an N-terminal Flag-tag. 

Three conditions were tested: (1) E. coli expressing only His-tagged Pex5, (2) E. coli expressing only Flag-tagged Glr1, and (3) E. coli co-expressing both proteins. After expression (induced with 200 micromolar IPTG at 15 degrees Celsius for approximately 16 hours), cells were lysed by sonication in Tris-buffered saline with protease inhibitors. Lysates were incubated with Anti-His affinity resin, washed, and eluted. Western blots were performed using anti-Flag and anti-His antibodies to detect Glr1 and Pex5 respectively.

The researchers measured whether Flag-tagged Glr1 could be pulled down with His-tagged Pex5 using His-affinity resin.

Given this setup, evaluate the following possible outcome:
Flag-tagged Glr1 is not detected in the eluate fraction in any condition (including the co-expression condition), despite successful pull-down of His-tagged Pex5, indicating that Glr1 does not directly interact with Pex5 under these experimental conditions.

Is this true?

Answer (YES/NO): NO